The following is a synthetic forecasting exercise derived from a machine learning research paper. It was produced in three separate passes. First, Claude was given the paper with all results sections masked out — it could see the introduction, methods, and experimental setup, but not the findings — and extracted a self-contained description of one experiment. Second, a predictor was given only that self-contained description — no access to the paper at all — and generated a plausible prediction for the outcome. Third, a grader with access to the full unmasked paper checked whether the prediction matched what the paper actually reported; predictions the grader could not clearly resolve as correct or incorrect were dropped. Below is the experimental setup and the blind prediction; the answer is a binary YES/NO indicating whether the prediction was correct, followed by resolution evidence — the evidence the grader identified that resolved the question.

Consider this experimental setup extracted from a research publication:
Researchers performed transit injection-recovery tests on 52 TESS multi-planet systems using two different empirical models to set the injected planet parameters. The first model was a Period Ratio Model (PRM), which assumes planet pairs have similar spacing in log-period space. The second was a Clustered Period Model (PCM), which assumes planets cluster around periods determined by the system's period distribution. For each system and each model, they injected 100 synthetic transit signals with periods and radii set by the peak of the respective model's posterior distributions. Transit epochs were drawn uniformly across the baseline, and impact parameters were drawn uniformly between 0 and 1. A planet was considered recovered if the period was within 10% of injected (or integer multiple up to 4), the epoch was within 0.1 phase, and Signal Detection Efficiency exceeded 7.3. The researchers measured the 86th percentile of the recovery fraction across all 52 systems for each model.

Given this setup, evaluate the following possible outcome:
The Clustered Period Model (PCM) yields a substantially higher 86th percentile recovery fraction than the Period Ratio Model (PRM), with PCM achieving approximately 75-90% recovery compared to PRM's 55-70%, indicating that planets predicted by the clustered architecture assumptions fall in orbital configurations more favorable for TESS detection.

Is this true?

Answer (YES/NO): NO